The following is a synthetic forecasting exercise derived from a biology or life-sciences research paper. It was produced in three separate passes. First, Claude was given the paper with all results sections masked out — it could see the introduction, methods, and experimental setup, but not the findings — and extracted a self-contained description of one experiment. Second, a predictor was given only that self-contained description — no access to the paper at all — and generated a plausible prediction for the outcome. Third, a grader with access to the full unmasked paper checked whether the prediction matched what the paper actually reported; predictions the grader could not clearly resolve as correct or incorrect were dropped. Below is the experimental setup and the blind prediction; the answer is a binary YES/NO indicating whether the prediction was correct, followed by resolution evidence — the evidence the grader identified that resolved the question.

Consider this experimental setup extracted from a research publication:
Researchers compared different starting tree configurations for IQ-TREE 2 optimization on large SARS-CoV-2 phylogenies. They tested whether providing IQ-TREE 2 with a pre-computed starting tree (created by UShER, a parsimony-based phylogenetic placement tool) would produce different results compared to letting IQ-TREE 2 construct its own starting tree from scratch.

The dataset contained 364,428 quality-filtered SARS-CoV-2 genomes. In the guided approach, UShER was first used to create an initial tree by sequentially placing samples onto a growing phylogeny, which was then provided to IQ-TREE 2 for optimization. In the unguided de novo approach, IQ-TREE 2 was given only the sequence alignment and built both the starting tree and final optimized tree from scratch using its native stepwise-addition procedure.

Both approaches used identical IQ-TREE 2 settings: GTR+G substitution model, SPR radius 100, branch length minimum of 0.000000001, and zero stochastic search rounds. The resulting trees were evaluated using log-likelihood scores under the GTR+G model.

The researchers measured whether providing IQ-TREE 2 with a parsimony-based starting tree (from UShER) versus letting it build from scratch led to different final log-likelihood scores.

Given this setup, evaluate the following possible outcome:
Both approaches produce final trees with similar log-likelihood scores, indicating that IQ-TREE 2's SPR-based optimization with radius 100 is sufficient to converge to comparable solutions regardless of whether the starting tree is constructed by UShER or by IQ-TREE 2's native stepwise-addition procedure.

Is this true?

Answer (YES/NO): YES